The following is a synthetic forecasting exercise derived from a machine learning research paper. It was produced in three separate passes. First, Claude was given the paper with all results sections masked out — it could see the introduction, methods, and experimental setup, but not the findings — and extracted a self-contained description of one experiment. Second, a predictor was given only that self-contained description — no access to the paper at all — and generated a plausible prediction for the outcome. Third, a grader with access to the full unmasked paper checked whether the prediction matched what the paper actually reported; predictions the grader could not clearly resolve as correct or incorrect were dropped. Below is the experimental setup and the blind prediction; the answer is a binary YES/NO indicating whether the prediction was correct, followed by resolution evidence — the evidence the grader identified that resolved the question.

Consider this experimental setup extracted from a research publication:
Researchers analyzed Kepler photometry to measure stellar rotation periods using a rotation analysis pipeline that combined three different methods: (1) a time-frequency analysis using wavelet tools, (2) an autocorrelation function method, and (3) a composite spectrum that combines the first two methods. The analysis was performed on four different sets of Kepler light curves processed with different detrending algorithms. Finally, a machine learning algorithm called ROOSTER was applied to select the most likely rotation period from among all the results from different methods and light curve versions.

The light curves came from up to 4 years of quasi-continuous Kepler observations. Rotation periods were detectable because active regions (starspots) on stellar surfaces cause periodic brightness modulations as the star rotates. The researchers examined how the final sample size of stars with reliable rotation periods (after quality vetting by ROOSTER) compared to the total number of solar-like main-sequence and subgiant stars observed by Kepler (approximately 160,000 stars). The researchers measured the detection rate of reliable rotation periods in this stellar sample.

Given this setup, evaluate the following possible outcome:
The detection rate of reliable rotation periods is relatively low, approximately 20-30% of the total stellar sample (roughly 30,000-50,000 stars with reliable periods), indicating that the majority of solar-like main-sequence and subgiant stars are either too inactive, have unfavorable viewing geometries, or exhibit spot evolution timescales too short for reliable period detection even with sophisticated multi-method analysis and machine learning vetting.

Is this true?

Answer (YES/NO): NO